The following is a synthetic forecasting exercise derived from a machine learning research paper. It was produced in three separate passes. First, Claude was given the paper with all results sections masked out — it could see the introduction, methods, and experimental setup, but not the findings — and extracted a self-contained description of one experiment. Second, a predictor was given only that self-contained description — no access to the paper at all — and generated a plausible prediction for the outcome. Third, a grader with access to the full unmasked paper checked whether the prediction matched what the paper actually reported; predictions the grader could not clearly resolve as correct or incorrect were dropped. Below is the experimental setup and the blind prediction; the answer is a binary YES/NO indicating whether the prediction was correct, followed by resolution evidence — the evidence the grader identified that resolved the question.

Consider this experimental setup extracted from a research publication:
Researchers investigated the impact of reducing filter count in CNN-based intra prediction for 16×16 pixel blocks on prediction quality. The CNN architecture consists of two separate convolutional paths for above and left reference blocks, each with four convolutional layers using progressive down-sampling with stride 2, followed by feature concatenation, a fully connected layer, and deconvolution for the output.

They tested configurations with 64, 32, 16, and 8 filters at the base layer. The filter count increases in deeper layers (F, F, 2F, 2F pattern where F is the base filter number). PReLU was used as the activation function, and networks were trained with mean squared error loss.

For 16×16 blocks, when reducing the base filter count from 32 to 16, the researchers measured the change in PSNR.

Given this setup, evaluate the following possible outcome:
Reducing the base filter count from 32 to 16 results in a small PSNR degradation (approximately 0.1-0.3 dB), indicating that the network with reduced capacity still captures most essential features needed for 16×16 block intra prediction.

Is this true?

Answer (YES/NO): YES